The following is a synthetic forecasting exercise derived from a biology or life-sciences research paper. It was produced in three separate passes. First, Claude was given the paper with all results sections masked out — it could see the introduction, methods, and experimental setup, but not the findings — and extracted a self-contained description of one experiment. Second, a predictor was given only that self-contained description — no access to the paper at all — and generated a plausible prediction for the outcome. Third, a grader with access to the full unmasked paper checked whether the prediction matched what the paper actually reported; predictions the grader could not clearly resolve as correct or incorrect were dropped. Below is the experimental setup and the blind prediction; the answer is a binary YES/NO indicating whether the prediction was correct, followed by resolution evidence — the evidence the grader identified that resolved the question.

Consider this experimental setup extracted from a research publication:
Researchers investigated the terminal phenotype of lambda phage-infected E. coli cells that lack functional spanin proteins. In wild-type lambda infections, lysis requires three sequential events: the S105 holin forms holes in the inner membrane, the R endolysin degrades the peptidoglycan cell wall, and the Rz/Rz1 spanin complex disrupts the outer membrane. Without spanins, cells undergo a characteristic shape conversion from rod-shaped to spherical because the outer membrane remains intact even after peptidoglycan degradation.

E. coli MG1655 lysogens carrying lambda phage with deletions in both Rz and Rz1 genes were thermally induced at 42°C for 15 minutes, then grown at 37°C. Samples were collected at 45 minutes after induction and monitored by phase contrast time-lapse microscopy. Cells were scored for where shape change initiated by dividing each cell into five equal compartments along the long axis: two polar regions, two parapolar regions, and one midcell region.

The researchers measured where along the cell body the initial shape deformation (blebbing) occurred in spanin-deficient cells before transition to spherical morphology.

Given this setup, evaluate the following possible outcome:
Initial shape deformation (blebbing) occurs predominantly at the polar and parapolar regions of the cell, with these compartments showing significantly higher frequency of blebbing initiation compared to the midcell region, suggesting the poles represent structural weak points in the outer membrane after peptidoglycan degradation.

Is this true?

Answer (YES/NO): NO